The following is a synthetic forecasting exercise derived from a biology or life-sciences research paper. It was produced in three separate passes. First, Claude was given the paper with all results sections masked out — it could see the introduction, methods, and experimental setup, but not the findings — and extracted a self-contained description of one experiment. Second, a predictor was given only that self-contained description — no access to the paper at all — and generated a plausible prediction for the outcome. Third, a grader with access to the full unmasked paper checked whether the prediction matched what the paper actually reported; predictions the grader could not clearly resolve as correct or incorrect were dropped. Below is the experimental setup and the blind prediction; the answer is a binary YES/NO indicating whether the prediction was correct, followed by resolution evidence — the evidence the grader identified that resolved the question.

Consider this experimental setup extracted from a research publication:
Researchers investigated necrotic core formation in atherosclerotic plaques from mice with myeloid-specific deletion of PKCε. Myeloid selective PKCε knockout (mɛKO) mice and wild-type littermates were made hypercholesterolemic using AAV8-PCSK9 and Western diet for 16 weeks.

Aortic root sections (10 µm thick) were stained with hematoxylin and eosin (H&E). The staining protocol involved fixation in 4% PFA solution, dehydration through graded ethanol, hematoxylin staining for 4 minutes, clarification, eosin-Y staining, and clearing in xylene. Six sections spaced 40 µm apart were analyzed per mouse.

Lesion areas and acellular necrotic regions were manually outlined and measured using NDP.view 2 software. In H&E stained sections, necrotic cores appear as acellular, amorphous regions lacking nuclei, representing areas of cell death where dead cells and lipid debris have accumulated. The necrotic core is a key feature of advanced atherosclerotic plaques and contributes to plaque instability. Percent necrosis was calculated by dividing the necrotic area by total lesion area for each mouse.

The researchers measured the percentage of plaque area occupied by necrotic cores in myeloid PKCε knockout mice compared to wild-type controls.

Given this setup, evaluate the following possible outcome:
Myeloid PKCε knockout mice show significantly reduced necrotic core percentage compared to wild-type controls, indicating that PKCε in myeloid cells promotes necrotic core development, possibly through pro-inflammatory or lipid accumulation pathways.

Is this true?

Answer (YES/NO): NO